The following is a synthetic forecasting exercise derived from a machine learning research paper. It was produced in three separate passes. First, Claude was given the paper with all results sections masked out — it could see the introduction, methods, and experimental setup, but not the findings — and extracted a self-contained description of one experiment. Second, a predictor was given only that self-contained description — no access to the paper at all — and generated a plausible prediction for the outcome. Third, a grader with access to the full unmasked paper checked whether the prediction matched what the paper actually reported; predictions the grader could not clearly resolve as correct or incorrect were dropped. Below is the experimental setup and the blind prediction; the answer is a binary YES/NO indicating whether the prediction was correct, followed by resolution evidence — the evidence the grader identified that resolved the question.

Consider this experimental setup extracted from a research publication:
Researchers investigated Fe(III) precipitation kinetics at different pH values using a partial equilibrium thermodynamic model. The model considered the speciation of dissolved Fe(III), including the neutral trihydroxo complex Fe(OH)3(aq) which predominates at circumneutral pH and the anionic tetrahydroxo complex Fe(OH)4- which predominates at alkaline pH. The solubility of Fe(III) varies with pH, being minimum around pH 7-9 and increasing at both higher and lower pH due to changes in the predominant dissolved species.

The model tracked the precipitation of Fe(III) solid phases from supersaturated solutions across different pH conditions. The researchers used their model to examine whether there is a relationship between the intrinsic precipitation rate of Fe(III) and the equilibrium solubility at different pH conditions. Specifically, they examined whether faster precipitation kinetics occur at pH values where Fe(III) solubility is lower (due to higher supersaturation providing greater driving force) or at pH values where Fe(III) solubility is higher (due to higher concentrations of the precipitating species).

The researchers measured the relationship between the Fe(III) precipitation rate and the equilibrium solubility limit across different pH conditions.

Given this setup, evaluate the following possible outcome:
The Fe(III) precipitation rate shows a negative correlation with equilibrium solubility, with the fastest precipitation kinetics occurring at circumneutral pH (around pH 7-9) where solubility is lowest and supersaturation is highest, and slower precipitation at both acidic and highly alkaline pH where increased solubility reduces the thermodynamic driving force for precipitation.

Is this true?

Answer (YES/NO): NO